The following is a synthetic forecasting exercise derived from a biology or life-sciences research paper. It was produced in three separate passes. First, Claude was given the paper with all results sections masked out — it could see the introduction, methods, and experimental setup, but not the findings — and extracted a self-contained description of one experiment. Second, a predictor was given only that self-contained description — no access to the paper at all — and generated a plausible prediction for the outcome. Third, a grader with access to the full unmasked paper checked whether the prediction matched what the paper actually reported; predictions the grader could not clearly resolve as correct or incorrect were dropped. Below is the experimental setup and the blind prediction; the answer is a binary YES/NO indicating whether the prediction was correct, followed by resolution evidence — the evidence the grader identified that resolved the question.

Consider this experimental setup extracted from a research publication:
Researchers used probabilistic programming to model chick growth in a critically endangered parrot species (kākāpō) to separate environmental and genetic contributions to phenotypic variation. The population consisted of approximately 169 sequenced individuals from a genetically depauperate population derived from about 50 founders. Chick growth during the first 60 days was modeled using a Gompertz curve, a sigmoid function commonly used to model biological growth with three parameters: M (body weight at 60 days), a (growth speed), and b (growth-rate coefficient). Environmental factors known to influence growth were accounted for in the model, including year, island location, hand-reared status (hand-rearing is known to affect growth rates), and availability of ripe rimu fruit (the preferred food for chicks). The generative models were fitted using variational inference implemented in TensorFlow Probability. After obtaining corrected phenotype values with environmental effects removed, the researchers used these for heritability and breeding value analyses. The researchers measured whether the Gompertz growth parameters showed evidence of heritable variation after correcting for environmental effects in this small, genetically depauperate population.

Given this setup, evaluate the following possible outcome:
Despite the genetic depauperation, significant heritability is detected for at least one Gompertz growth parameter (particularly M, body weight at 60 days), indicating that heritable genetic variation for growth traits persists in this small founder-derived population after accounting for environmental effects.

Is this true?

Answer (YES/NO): YES